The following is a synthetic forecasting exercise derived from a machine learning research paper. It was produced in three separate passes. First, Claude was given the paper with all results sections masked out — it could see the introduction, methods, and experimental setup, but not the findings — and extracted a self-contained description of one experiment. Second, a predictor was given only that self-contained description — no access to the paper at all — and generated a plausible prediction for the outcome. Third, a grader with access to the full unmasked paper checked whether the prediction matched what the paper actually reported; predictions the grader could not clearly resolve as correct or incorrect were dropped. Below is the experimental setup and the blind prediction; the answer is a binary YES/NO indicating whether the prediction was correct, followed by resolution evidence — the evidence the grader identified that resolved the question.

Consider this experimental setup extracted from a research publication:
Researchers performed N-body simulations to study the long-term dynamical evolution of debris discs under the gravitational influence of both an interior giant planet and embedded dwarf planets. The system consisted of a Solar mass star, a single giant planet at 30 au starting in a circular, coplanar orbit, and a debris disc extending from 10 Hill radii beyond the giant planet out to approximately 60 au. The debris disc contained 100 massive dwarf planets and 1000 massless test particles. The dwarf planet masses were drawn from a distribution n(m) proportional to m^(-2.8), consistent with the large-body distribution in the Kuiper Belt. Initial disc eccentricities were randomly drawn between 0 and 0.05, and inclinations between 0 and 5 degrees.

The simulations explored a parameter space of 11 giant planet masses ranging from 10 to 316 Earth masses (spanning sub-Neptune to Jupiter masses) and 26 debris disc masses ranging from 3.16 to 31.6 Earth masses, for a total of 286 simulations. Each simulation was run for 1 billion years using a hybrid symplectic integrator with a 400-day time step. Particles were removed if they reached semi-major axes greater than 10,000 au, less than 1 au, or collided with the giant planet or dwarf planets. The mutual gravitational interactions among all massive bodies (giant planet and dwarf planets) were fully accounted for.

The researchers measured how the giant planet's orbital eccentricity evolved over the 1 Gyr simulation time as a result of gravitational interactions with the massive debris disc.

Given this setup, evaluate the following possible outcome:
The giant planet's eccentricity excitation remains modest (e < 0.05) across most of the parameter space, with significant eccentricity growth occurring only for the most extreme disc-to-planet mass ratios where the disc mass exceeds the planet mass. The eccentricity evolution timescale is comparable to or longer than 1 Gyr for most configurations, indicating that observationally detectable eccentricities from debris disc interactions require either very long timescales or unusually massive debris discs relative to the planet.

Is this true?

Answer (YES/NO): YES